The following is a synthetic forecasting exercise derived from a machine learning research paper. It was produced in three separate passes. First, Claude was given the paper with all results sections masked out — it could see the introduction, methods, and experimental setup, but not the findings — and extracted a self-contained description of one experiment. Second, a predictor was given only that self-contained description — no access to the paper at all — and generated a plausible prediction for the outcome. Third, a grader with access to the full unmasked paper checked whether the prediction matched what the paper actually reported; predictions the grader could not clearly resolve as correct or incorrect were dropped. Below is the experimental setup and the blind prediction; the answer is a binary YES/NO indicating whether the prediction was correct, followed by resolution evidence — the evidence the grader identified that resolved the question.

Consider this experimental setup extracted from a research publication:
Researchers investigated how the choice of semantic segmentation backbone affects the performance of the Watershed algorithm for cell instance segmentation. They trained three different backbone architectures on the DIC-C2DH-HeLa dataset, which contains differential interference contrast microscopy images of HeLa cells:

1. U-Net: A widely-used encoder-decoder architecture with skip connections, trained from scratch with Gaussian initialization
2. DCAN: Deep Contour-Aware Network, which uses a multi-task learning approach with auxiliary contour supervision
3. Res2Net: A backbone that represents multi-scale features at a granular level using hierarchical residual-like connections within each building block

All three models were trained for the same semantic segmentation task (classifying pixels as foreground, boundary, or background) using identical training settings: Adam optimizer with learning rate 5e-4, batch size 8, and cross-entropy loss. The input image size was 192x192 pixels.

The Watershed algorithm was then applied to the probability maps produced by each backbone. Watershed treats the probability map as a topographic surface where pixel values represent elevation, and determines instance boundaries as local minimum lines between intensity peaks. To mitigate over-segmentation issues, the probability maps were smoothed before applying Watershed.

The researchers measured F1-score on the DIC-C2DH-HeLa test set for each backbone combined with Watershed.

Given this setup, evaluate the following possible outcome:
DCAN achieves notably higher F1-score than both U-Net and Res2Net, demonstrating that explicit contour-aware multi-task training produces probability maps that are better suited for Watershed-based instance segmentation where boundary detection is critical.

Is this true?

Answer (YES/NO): NO